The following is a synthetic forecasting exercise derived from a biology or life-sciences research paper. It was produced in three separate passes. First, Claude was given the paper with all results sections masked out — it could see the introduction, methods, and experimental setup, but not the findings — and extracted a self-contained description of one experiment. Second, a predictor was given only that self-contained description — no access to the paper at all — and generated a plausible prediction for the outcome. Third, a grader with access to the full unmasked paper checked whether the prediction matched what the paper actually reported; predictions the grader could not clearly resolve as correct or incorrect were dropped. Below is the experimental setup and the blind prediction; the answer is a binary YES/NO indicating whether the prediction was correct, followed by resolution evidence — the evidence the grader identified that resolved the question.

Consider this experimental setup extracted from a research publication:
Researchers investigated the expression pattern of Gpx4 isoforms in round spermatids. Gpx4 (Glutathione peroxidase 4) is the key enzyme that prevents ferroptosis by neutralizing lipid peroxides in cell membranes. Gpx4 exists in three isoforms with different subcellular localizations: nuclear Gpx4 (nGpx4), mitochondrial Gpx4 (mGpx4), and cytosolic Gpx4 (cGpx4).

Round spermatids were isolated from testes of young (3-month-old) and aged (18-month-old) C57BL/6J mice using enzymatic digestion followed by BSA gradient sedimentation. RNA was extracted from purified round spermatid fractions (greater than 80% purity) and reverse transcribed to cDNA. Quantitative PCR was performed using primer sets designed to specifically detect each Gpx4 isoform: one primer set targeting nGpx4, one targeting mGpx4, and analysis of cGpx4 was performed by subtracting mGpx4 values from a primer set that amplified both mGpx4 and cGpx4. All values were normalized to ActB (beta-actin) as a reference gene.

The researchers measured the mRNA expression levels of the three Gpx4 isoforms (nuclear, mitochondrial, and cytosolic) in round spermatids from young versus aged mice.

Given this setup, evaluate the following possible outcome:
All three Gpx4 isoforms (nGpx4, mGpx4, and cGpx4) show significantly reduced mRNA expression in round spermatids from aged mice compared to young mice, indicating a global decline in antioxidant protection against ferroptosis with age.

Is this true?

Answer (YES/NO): NO